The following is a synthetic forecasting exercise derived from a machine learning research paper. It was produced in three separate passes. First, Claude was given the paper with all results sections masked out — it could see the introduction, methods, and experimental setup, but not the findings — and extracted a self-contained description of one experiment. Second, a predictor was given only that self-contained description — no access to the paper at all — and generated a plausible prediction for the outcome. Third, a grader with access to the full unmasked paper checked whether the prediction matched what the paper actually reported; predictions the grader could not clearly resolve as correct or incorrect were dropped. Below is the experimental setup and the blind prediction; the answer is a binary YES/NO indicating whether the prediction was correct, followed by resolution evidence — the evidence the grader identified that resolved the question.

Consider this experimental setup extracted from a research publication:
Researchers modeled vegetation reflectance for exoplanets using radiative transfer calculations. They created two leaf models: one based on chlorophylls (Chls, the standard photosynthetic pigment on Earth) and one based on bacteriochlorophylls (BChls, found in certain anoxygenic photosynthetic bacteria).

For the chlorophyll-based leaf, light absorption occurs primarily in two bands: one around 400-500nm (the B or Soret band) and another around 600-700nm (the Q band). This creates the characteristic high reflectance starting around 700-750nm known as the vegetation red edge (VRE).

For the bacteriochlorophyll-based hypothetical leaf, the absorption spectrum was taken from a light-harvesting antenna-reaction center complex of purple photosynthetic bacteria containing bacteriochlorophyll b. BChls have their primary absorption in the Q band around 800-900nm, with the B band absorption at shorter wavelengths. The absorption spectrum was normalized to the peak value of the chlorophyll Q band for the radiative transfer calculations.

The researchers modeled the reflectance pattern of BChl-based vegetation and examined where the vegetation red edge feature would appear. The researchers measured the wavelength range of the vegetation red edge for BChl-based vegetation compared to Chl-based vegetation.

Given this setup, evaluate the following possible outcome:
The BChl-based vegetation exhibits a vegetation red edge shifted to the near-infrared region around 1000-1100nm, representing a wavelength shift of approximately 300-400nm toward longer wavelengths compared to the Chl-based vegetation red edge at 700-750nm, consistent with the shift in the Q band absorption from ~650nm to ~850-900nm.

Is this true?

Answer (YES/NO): NO